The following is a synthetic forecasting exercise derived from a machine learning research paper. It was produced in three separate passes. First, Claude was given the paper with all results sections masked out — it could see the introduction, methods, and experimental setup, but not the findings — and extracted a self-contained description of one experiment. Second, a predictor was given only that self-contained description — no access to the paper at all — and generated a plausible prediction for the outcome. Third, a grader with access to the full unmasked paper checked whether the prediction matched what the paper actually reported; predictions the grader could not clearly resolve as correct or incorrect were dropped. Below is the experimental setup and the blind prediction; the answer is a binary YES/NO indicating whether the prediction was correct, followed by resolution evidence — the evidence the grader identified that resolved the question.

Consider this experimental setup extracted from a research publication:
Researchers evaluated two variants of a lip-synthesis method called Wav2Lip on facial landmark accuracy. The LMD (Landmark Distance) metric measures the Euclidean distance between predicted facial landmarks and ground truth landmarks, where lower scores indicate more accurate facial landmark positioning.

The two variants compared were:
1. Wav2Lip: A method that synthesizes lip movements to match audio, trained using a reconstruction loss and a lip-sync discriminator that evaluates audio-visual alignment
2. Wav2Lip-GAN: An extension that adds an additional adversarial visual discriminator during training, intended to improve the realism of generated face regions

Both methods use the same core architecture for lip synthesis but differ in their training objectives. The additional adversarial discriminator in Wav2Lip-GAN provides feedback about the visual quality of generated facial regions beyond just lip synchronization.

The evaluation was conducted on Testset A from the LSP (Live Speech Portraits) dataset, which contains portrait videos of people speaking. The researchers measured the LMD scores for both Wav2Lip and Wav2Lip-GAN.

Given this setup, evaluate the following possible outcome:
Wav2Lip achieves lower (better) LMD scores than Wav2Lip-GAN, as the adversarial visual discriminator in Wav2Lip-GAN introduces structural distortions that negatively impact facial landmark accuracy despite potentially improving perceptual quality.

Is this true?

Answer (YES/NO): YES